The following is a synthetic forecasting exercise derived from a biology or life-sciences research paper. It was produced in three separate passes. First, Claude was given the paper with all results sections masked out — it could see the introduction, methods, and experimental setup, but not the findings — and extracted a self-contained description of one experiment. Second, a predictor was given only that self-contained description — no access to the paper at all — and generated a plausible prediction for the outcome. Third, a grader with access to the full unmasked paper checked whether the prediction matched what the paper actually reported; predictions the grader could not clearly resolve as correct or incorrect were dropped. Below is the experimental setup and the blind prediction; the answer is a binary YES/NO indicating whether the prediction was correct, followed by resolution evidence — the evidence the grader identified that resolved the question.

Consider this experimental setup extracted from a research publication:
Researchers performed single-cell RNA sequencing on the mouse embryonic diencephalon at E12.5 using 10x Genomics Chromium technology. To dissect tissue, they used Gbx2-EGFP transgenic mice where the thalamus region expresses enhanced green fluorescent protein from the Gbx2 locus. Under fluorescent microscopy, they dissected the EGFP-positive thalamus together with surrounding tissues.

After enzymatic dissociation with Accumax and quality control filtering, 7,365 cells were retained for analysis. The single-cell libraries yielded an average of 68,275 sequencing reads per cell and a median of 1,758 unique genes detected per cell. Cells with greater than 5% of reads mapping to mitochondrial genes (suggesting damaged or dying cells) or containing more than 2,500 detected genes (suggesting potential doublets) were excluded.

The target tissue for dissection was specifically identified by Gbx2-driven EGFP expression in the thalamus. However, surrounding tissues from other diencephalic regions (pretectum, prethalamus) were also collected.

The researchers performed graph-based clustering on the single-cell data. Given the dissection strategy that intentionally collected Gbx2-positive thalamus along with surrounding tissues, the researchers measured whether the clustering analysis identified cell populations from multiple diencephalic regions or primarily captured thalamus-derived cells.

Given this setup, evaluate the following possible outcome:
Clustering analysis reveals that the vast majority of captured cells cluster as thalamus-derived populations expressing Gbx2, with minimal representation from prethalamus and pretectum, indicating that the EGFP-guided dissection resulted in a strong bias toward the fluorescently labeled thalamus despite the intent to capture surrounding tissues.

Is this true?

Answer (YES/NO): NO